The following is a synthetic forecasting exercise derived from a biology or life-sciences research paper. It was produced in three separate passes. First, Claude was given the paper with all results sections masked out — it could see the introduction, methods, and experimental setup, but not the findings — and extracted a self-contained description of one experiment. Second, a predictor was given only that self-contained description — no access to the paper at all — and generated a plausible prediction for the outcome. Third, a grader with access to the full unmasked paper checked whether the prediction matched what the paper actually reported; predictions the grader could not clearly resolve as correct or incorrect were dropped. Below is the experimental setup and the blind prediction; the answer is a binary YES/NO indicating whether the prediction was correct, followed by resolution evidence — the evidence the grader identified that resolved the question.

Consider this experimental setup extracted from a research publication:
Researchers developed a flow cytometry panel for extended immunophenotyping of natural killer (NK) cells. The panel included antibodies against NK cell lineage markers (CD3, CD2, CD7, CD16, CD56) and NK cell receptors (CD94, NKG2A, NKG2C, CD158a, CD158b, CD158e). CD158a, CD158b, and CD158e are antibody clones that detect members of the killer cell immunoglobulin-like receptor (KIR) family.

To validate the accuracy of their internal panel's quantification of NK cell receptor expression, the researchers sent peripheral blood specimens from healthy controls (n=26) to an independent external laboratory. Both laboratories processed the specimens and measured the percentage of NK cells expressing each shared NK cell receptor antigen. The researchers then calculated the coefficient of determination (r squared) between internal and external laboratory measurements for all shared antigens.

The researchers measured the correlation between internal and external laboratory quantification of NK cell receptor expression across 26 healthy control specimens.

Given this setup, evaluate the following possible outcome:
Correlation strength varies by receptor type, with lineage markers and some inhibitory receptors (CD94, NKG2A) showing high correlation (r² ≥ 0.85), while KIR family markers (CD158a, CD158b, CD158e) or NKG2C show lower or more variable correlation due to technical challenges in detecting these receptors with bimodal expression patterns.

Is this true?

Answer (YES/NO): NO